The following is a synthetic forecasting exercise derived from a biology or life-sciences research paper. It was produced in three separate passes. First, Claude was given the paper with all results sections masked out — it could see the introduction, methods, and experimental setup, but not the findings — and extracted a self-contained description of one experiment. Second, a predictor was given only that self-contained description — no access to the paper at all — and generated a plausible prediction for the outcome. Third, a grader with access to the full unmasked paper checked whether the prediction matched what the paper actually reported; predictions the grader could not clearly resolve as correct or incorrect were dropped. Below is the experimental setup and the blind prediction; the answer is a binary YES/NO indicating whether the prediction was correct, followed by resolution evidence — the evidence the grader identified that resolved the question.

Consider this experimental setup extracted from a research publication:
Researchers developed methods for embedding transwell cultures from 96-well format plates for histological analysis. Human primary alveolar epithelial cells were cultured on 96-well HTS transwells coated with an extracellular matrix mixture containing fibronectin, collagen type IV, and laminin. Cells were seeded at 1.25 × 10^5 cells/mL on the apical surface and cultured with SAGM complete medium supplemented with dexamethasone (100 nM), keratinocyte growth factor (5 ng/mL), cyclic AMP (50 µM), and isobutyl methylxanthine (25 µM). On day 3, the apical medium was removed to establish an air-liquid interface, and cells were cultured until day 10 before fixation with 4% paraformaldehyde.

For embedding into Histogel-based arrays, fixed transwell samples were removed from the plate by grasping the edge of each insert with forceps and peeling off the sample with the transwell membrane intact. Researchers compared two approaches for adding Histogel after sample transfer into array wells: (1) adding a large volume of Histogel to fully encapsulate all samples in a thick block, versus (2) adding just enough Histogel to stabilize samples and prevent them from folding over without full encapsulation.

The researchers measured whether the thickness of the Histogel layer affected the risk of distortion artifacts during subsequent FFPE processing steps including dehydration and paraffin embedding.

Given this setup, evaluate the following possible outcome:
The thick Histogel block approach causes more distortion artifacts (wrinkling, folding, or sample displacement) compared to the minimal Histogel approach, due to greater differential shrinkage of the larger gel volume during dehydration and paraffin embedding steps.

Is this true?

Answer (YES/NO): YES